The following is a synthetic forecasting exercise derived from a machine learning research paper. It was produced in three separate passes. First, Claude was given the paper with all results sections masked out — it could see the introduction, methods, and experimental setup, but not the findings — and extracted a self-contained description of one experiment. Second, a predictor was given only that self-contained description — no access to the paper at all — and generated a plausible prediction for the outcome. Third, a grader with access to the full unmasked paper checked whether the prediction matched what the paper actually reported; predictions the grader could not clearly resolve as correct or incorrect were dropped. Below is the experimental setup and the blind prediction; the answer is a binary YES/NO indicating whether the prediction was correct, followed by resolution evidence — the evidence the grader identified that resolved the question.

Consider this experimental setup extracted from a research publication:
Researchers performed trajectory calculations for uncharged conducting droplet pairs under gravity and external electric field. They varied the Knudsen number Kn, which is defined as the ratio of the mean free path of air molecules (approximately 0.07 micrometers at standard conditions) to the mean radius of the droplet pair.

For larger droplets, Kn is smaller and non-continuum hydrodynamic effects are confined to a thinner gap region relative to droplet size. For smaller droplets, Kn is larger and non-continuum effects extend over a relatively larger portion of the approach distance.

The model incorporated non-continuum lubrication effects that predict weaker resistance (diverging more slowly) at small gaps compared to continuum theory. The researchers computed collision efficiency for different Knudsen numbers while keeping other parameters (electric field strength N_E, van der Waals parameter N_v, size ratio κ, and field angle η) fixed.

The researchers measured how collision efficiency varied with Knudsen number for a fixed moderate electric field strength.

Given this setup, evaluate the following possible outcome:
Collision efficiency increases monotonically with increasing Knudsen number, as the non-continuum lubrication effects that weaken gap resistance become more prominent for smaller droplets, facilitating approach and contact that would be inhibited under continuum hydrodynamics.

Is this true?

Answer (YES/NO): YES